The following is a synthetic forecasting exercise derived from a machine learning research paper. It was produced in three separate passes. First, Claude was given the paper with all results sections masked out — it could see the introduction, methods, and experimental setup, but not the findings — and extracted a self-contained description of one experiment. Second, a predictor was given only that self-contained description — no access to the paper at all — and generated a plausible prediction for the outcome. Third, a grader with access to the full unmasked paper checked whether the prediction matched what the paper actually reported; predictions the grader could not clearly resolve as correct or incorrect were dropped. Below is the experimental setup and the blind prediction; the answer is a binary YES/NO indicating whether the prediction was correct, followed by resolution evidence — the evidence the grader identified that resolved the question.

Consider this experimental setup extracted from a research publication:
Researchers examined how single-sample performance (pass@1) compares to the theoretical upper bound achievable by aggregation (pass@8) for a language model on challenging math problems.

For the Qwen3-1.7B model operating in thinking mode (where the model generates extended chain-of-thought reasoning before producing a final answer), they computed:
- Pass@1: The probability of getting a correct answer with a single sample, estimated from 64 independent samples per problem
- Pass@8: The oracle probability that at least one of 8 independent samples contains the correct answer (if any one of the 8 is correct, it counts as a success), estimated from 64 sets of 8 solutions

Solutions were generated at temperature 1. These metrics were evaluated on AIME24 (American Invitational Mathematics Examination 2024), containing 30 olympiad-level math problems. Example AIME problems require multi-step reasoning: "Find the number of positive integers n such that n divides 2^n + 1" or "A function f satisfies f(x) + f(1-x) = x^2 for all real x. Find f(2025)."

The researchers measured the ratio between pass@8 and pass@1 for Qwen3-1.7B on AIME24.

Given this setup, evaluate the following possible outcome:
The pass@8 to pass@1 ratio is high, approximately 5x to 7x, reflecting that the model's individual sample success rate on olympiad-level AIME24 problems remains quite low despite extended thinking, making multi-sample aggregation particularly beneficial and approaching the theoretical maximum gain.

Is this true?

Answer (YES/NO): NO